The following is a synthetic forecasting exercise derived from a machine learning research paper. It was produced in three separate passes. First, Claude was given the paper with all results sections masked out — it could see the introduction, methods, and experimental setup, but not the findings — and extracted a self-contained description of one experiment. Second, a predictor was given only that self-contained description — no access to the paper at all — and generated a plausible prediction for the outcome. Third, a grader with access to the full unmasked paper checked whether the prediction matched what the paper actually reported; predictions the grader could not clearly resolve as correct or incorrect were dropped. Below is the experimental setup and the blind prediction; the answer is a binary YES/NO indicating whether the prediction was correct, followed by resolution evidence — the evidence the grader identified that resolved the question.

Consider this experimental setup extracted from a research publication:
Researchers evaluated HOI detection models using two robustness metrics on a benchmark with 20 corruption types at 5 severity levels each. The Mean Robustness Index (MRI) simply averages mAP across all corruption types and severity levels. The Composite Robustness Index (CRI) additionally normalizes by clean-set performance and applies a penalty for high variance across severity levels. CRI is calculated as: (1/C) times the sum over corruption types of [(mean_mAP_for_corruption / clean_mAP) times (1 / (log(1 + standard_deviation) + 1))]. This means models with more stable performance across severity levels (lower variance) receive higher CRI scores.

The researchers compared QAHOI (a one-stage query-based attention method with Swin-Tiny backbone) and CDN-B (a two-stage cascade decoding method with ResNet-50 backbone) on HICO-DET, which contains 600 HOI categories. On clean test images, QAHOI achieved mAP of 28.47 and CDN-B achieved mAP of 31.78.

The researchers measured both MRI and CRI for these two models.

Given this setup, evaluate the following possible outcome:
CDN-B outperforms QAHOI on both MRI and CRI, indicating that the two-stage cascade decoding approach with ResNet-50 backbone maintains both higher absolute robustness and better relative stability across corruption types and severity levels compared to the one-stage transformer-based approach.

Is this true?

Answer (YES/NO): NO